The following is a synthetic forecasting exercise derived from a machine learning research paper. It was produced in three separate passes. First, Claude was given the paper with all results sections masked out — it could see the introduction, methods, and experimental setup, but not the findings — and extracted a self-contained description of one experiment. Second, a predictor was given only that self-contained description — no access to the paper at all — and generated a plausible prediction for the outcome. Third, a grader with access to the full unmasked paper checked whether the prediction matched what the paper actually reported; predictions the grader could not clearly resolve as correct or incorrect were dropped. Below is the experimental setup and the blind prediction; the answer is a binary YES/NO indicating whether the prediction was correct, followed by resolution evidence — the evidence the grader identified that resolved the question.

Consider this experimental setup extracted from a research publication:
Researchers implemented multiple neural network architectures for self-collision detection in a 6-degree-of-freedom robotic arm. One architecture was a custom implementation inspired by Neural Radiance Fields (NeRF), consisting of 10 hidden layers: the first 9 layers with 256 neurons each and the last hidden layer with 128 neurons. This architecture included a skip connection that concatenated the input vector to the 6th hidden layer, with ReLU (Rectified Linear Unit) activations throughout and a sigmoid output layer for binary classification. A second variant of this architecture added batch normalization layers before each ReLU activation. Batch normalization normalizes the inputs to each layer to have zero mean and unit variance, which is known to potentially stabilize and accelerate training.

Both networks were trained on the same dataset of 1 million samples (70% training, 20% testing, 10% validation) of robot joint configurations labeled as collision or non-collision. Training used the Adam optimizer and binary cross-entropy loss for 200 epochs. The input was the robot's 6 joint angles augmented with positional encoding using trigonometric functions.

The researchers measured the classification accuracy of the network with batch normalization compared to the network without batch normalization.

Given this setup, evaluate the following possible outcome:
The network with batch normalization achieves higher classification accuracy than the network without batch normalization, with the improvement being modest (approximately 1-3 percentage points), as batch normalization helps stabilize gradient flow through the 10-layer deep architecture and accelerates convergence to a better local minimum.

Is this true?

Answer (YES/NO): YES